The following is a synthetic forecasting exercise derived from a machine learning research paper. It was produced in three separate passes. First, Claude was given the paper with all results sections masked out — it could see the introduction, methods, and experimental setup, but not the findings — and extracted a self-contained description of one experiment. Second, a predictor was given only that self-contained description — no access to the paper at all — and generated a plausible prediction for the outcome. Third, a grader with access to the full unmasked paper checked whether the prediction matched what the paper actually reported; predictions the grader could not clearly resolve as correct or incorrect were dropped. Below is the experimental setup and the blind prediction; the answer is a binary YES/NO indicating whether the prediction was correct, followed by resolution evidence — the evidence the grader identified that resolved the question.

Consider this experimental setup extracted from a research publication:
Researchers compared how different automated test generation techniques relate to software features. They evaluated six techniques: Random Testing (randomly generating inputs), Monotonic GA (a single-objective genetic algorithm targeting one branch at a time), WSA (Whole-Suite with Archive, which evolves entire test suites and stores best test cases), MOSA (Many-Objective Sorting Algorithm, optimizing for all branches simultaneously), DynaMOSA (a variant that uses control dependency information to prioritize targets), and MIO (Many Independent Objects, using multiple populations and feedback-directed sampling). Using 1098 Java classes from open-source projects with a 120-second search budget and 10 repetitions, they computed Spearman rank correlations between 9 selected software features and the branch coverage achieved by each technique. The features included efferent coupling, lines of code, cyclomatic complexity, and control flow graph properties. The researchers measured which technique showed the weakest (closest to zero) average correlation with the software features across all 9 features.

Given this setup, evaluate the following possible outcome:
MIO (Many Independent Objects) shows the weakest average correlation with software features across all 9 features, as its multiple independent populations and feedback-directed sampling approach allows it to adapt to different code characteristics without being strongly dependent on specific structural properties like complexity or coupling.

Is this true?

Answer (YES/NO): NO